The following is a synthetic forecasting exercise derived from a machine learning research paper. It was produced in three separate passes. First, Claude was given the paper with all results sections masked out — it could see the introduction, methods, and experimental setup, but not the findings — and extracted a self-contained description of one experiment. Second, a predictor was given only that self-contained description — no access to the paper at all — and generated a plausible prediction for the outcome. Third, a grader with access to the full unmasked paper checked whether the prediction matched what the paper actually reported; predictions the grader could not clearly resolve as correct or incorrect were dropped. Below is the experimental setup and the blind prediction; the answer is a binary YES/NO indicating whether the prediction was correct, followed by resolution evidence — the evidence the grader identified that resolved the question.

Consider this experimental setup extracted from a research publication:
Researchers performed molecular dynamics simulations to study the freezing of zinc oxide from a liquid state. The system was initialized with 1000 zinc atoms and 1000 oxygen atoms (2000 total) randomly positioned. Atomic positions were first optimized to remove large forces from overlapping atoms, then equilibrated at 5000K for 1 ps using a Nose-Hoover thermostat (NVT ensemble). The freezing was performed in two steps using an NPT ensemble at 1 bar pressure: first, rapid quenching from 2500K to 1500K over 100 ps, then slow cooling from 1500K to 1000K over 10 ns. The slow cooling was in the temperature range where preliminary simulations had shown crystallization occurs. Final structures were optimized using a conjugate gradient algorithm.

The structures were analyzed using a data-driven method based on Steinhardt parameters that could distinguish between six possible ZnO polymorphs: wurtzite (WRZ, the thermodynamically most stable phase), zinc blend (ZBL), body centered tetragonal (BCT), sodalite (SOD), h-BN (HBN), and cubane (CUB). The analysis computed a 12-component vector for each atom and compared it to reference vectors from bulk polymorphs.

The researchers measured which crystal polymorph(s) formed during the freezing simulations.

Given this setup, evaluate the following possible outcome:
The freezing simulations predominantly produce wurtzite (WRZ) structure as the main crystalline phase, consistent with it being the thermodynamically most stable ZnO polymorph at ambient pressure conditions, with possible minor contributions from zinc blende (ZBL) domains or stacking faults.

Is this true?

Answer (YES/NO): NO